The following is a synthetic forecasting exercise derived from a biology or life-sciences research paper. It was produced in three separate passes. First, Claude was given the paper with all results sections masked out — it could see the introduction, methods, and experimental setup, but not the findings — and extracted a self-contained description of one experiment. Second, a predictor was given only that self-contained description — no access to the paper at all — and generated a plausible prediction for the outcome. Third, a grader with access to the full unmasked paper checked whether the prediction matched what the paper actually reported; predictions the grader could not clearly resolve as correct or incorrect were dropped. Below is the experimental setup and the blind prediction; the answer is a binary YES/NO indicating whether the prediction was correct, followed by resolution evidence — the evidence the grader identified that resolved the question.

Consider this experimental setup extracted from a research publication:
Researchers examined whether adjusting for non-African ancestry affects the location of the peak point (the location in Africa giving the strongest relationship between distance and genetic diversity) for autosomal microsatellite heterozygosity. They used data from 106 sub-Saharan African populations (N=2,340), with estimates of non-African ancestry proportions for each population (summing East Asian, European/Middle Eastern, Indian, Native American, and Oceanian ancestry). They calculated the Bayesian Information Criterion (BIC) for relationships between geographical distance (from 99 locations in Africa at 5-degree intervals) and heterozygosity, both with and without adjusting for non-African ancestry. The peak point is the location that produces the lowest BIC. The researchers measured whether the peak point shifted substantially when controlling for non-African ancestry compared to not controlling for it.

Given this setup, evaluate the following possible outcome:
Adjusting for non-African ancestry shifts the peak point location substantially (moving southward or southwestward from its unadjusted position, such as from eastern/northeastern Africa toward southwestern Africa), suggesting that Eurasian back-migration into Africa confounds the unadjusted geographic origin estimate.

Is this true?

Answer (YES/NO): NO